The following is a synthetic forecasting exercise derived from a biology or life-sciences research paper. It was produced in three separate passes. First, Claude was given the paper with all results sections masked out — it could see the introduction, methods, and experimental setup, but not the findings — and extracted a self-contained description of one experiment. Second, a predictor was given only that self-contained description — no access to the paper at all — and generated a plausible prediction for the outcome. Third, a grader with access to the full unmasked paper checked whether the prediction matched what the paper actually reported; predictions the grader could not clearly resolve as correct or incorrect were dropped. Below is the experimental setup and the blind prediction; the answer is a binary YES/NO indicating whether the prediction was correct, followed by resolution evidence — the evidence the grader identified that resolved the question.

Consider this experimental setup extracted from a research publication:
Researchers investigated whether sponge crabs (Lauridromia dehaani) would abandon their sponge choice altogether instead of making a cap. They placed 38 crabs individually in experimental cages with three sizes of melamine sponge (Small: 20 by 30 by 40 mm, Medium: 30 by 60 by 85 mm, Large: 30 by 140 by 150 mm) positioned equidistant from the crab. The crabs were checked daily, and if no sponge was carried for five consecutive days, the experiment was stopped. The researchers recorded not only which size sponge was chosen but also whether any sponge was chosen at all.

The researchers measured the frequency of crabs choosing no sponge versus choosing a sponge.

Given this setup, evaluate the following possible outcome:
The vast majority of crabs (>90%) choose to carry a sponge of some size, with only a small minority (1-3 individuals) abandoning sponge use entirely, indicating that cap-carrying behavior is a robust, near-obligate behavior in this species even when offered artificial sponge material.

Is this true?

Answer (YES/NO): NO